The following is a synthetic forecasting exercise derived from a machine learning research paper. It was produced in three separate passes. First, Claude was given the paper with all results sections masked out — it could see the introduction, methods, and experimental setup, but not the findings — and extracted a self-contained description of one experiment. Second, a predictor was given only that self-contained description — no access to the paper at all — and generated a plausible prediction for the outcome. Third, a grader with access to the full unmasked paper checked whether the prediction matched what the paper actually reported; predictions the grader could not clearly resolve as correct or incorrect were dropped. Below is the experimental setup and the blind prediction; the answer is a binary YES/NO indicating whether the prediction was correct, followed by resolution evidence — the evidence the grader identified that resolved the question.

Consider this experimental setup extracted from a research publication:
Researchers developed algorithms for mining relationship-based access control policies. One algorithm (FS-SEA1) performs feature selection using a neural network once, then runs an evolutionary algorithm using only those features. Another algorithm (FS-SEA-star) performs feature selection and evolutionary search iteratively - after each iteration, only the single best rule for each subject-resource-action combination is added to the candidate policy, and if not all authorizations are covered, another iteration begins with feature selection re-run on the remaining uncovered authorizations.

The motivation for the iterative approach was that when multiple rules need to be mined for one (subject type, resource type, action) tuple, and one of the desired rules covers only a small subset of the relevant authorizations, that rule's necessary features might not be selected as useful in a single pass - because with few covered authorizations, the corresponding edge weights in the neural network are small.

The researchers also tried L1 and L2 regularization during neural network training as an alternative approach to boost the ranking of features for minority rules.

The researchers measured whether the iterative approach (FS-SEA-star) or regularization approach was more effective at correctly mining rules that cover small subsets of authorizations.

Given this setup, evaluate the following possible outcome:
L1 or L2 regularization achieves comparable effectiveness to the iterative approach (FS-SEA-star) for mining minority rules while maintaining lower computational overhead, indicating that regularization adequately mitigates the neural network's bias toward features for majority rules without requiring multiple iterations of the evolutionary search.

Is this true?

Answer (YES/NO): NO